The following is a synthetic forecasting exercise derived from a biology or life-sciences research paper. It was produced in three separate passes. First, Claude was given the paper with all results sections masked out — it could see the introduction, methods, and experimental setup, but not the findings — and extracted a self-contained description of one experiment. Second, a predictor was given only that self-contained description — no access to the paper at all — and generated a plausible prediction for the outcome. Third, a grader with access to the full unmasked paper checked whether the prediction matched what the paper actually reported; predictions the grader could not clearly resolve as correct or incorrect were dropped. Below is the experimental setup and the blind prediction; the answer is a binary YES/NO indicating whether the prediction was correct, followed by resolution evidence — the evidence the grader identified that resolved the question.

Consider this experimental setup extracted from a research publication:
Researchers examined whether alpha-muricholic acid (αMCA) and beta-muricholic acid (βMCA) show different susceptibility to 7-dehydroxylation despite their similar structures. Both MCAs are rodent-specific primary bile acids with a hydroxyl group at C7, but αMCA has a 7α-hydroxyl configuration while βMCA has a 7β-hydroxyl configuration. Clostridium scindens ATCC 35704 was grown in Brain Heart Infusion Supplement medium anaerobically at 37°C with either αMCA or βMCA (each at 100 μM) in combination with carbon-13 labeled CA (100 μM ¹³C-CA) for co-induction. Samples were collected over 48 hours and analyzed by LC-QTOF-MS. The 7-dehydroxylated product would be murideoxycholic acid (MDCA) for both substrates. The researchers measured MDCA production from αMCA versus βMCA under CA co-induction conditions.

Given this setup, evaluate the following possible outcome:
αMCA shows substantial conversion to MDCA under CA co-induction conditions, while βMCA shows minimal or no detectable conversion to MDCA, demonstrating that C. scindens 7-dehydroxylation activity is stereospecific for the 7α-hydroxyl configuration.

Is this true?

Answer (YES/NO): NO